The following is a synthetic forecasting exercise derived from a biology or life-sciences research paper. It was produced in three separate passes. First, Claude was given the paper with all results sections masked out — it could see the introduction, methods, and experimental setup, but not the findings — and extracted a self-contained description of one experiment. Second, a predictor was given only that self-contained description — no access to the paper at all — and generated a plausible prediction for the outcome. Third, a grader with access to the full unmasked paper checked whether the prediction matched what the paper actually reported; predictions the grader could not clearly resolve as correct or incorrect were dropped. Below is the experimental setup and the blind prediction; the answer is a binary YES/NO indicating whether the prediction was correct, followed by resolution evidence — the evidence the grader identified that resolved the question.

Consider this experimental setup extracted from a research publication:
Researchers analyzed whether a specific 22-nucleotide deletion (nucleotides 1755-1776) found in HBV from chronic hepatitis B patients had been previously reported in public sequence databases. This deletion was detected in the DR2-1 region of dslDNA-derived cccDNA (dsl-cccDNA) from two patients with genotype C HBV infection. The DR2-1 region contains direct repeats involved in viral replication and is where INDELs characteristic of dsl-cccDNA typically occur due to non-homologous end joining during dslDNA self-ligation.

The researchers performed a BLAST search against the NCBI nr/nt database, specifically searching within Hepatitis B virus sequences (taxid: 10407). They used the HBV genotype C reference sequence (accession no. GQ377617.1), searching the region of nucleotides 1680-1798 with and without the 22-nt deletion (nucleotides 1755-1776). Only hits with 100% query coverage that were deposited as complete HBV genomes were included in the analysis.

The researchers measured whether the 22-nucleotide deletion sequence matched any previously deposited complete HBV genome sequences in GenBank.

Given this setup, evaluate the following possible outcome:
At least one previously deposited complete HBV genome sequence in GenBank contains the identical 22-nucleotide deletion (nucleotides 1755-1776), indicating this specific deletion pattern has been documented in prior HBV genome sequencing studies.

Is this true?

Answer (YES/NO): NO